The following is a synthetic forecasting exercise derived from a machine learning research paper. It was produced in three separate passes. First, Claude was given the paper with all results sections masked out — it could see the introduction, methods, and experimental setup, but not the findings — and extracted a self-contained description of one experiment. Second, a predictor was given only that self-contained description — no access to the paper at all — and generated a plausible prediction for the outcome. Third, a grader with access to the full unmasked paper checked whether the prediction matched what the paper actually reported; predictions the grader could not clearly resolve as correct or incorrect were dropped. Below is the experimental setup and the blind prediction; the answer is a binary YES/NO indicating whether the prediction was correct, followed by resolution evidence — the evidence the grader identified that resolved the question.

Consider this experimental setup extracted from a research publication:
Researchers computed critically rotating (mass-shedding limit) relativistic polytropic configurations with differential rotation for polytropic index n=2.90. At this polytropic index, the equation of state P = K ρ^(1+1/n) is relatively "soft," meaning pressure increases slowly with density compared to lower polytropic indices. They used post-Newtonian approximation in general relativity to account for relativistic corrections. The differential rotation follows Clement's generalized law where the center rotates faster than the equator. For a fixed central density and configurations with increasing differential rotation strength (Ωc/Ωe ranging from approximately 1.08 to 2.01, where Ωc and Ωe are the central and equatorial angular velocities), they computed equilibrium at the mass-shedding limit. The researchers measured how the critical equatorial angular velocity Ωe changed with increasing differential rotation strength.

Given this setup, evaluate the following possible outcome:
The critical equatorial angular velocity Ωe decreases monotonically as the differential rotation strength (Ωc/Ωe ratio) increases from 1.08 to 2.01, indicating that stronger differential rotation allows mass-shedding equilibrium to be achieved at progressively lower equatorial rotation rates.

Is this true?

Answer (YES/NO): YES